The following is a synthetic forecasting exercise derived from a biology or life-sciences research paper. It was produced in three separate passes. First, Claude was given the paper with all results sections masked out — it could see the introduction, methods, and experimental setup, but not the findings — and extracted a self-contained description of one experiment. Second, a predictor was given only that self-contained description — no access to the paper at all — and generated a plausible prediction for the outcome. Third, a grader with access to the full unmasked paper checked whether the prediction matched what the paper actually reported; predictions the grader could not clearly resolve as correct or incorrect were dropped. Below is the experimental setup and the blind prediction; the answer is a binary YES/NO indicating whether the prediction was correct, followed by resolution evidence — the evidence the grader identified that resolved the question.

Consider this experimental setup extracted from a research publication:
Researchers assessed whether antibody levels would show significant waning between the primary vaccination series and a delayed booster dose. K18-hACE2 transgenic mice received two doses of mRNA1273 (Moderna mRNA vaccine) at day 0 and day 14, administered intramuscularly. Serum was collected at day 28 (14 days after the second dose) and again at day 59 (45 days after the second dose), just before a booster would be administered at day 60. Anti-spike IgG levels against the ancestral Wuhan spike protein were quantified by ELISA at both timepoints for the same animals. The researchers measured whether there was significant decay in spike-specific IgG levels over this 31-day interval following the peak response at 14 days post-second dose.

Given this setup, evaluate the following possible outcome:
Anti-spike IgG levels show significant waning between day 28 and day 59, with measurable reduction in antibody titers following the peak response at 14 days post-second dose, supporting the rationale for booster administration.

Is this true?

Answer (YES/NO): NO